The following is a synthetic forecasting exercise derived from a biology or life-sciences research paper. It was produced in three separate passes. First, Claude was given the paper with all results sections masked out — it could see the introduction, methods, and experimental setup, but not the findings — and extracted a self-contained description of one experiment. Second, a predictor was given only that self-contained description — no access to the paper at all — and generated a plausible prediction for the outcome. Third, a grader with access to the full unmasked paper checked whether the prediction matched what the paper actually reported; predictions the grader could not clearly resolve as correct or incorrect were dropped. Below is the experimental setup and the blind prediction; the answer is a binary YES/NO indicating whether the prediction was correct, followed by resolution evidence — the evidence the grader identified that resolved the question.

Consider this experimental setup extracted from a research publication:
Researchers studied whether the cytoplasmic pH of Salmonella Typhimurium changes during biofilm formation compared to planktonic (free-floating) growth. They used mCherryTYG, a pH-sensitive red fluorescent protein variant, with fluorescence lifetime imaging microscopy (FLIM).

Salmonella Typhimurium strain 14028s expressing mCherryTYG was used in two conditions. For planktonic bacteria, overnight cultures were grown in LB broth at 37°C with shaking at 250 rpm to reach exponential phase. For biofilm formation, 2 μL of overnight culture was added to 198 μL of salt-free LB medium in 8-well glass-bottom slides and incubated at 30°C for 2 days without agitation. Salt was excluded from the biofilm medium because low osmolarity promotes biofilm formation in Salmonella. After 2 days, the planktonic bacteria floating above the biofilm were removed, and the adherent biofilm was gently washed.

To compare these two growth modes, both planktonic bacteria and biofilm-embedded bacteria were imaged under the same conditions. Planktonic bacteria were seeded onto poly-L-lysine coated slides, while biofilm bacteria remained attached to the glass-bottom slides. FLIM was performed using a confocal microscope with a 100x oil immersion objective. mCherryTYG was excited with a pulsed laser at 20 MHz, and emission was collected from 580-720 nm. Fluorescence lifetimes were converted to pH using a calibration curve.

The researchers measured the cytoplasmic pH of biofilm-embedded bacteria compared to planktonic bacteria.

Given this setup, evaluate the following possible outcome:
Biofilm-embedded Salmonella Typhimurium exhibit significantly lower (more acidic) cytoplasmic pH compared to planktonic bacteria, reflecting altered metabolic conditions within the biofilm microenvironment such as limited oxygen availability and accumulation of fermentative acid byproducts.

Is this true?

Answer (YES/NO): NO